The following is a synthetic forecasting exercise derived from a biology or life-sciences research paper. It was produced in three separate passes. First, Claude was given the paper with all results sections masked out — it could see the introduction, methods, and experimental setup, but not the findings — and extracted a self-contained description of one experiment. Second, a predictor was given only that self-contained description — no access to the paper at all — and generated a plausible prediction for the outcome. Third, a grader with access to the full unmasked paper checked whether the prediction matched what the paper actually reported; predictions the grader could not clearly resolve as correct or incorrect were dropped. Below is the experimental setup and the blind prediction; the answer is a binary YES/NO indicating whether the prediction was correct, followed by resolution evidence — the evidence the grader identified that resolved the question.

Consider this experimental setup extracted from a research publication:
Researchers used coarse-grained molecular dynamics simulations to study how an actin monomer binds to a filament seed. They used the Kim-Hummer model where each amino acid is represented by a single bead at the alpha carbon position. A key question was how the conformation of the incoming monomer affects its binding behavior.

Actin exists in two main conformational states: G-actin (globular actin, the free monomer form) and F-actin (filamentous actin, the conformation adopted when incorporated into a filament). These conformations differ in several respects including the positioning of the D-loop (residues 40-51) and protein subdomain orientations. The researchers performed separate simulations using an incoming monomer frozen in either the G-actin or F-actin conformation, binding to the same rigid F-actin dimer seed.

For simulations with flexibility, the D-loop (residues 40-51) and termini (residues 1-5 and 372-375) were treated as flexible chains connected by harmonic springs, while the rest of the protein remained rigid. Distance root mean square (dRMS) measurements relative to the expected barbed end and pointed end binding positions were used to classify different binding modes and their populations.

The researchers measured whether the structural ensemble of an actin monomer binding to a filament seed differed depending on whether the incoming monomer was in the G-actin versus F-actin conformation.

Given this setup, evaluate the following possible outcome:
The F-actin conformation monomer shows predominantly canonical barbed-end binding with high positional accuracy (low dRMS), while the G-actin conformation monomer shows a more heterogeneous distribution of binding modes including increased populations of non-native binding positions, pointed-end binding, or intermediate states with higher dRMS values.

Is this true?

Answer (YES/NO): NO